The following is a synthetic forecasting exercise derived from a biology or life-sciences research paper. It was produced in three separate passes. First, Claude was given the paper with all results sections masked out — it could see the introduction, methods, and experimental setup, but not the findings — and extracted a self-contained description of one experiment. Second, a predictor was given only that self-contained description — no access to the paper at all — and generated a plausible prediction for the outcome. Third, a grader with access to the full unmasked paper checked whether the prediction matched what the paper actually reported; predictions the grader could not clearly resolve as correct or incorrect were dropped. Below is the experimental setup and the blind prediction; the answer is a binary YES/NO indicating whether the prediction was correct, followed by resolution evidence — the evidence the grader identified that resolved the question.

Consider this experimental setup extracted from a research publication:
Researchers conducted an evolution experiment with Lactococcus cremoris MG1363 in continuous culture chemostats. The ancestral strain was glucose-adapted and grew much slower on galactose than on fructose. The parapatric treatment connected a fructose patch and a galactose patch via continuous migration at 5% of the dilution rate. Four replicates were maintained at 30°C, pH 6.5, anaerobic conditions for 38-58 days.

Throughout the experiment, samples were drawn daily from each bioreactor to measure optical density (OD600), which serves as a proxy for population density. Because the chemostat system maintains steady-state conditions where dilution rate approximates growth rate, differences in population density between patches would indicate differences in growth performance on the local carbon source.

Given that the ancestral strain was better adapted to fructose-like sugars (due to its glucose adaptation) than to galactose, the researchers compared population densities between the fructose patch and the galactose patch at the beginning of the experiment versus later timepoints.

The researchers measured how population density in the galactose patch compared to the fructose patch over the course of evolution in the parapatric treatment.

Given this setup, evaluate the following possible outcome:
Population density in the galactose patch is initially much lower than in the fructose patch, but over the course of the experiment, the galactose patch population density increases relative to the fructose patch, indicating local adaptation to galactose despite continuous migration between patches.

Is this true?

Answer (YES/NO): YES